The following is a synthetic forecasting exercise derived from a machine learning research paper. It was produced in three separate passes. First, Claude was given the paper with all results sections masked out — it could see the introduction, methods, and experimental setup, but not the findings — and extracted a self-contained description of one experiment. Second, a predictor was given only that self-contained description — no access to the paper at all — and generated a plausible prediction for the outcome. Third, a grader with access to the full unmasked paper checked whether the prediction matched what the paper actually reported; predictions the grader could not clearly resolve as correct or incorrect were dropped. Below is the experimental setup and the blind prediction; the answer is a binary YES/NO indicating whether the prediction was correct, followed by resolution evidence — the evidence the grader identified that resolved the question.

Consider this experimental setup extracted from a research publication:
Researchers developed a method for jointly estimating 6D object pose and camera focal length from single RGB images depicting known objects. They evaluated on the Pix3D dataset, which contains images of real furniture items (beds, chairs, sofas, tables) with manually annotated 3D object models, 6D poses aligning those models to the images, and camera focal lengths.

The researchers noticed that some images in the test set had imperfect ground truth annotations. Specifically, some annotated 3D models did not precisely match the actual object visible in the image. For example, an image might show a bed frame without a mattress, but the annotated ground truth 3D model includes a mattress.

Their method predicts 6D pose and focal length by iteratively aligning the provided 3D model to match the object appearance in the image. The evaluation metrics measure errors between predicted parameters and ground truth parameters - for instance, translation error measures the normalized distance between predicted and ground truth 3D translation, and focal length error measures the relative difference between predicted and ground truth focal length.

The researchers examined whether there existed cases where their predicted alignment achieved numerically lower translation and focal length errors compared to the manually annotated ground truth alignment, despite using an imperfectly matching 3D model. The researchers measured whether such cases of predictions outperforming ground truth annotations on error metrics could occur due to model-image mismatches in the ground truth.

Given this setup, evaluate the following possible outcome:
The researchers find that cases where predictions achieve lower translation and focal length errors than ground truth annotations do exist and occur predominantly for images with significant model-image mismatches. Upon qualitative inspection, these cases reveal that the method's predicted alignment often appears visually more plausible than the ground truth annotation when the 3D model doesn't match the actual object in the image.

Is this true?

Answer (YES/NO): NO